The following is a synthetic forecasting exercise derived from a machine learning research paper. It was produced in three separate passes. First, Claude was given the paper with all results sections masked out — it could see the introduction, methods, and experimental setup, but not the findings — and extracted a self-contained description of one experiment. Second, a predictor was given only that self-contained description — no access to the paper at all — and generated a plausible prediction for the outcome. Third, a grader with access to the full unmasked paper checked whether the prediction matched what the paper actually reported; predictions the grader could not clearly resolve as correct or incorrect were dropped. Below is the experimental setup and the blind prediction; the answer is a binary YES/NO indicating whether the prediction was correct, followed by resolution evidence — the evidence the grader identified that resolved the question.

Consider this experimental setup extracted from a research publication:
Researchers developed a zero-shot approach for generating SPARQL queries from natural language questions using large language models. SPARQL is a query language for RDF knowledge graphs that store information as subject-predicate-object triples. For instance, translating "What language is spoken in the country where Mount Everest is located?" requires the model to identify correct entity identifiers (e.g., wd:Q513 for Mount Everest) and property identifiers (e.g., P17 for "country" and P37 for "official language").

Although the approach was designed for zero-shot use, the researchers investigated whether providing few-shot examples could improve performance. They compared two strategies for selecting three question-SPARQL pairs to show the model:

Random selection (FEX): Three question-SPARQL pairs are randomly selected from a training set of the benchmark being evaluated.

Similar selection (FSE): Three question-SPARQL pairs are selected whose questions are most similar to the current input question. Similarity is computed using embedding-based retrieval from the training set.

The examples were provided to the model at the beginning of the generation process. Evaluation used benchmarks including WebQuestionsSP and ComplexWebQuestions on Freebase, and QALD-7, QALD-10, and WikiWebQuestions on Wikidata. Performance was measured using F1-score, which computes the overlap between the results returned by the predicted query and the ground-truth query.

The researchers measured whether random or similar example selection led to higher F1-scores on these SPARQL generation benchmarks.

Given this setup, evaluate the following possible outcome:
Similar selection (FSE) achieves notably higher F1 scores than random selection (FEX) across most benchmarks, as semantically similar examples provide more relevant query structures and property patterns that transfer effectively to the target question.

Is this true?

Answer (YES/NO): YES